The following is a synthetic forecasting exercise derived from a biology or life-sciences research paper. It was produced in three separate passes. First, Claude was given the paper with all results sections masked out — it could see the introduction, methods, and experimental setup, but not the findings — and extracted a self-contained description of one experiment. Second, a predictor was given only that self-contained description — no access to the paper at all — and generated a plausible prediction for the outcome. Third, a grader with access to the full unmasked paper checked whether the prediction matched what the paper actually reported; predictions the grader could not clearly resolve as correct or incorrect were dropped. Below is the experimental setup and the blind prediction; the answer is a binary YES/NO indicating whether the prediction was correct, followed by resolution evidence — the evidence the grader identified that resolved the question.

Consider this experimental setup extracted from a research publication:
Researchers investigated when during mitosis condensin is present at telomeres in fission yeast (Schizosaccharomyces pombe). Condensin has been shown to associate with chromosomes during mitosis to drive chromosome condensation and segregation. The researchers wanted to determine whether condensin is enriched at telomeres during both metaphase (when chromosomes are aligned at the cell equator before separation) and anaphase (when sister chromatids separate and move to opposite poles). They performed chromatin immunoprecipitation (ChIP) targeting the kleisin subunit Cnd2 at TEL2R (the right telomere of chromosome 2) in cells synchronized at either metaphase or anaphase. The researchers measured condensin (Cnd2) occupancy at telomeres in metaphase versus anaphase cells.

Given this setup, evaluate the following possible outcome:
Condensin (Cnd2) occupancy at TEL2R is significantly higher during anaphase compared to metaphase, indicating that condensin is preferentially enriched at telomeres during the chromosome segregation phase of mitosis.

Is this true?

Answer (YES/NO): YES